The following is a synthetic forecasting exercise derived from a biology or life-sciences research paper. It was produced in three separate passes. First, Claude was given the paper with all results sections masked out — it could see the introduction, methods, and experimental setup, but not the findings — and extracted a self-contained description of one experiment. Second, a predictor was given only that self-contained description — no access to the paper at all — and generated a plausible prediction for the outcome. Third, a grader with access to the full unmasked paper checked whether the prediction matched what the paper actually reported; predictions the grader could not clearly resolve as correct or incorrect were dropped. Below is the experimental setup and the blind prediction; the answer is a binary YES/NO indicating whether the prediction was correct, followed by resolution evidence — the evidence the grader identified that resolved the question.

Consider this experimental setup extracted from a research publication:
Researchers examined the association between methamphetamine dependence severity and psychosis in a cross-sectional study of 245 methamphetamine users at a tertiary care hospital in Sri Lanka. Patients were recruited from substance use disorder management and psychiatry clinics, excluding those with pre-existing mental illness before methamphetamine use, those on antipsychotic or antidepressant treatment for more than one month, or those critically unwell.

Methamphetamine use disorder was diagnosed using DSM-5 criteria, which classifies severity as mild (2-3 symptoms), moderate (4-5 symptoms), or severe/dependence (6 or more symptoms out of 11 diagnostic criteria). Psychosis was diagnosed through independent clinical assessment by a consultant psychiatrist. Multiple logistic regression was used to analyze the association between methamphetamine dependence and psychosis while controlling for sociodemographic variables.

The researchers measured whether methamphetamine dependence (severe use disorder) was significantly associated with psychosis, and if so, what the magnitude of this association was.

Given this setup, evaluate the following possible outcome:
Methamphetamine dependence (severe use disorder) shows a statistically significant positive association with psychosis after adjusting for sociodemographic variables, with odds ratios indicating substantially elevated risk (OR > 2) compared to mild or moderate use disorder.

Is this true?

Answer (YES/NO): YES